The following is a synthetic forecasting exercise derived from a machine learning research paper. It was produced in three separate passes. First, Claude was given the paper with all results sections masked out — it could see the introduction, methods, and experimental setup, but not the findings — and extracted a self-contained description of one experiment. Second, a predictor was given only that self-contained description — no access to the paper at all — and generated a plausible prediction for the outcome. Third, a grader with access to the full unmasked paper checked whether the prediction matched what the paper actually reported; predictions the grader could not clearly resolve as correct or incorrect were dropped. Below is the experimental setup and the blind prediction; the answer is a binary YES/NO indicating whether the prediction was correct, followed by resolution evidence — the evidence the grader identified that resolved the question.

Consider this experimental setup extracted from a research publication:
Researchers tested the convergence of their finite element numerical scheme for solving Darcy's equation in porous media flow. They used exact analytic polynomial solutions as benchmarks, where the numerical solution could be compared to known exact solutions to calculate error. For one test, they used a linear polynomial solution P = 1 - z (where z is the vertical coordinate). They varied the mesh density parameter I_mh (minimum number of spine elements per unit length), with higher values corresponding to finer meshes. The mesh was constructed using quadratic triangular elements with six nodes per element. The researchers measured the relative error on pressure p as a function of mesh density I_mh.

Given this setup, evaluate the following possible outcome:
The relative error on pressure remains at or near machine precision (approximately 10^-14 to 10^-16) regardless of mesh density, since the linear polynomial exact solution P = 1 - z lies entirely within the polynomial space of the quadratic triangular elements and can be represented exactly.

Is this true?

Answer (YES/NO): NO